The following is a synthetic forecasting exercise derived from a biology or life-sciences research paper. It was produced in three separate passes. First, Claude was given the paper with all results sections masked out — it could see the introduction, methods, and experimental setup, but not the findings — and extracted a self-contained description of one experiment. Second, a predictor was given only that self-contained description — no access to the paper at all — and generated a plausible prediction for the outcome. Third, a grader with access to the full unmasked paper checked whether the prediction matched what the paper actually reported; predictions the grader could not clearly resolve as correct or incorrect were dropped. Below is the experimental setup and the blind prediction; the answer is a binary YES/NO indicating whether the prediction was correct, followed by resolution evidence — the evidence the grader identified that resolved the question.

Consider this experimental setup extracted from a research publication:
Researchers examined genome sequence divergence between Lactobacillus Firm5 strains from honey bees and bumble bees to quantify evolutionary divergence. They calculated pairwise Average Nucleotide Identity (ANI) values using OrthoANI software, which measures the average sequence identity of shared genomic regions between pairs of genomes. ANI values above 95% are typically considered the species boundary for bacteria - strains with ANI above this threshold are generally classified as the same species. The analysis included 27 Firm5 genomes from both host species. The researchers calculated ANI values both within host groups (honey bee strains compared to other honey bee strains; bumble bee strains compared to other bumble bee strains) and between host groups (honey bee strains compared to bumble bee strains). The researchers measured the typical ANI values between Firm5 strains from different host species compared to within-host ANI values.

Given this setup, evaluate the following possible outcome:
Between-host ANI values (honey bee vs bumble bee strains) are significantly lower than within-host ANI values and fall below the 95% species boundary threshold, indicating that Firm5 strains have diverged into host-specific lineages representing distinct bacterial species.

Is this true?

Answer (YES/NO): YES